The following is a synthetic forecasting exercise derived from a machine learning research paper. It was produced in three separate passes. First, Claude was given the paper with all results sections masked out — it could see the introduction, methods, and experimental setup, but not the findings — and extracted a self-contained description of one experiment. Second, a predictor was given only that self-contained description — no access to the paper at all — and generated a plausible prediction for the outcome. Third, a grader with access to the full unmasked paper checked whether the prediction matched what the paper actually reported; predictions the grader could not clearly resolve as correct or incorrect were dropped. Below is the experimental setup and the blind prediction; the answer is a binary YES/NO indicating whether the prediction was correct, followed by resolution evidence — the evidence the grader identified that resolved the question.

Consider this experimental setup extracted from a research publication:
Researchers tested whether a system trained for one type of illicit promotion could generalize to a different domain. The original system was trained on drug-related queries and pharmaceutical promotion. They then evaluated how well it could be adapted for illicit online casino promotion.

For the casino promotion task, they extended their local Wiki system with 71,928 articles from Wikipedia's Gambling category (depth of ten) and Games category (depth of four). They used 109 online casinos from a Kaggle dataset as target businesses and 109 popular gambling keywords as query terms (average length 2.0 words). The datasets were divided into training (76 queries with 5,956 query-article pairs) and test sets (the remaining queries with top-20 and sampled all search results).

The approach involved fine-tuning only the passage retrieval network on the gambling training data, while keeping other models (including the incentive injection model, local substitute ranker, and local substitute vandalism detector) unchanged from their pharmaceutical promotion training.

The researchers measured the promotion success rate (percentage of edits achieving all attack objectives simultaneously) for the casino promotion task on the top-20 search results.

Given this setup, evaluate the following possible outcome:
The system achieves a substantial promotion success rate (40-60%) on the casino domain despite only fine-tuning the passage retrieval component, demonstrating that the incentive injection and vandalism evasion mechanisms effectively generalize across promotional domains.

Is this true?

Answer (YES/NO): NO